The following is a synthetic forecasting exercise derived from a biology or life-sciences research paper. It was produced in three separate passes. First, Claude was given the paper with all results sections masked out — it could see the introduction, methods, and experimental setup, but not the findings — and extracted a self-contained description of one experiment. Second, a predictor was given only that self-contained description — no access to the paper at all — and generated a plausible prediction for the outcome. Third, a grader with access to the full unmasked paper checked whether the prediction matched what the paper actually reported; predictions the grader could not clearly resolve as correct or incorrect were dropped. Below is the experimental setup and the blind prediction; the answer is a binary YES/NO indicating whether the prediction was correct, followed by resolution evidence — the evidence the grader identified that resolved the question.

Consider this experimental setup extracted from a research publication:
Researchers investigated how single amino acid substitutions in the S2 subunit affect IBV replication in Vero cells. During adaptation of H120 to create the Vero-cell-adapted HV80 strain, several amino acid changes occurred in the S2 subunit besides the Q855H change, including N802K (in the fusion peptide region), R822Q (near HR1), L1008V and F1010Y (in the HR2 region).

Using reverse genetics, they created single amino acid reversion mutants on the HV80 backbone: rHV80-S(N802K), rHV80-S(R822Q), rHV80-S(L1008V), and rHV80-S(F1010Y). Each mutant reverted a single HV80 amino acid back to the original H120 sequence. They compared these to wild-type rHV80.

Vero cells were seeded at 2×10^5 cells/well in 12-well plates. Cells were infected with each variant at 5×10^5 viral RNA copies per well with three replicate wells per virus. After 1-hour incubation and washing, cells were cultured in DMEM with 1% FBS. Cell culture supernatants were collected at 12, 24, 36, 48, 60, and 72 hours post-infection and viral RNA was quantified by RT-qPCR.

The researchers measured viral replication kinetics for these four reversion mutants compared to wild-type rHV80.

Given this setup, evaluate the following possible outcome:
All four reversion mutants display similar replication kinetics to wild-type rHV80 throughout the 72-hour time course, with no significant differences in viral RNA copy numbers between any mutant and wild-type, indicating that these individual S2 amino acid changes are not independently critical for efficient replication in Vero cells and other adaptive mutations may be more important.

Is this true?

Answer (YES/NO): NO